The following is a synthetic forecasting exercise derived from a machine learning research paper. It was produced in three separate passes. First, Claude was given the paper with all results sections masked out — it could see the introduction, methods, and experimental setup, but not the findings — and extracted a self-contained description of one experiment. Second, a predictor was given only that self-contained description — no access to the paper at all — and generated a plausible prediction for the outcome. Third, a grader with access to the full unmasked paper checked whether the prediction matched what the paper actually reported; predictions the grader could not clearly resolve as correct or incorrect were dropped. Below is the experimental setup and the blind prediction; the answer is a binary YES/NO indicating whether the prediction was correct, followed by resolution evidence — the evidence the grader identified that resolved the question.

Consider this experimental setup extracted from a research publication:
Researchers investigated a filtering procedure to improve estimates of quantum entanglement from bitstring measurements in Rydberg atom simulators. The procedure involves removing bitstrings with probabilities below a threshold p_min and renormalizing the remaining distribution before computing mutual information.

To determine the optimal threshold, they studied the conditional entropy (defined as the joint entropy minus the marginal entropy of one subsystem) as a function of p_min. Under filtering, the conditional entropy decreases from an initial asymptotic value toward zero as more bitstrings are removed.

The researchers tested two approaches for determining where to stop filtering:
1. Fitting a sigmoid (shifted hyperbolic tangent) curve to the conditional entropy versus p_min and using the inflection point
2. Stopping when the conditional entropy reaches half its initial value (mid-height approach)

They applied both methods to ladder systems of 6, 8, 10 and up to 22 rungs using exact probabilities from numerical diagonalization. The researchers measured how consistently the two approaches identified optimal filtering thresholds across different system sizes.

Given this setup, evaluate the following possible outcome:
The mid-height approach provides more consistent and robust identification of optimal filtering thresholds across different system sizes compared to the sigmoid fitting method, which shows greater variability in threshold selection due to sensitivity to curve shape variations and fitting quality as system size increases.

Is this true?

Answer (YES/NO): NO